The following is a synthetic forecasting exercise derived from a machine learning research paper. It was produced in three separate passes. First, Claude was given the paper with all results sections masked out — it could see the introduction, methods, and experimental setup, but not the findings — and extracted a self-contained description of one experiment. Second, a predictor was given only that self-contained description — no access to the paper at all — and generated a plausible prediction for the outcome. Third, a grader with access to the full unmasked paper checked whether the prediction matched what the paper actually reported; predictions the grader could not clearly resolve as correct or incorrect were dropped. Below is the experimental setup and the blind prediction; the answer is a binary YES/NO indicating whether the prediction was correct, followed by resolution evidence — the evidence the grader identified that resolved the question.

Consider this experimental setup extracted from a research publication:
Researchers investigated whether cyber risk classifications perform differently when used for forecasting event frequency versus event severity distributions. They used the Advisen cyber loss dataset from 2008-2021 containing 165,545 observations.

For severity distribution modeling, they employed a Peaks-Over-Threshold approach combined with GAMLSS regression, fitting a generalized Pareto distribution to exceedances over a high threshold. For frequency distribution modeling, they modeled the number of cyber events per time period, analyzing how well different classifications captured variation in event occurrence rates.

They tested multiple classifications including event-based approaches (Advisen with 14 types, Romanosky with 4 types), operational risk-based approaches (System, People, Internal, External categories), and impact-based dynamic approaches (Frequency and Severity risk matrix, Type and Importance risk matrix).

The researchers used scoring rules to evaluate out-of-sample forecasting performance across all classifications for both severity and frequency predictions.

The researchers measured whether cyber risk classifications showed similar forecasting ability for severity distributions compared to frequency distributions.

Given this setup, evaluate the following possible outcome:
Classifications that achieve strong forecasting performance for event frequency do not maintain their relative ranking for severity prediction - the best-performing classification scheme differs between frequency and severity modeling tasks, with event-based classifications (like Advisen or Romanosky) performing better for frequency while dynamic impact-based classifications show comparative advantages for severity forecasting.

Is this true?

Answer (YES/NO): NO